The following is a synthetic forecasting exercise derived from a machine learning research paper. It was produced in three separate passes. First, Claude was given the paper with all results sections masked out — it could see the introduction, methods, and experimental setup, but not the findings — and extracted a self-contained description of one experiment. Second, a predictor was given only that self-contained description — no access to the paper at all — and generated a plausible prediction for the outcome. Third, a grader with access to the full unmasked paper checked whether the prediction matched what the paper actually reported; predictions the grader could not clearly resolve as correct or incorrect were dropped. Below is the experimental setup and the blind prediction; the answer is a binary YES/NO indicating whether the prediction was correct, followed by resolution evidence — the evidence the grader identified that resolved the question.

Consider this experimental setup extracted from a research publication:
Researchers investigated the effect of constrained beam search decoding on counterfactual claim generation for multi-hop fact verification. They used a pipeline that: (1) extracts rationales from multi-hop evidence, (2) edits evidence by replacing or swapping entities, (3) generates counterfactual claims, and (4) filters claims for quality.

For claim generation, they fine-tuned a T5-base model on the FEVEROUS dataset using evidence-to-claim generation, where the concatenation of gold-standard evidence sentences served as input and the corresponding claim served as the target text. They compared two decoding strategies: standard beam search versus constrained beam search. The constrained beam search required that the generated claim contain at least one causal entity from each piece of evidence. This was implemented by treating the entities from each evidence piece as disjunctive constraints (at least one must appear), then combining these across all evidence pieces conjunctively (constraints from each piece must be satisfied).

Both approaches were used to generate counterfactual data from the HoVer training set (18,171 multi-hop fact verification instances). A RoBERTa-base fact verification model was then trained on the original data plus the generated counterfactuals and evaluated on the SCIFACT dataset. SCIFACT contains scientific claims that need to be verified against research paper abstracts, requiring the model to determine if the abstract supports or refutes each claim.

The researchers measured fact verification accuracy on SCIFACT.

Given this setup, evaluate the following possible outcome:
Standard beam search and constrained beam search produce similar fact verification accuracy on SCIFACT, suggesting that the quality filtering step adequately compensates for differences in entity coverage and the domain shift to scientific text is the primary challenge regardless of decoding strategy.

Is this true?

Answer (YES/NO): NO